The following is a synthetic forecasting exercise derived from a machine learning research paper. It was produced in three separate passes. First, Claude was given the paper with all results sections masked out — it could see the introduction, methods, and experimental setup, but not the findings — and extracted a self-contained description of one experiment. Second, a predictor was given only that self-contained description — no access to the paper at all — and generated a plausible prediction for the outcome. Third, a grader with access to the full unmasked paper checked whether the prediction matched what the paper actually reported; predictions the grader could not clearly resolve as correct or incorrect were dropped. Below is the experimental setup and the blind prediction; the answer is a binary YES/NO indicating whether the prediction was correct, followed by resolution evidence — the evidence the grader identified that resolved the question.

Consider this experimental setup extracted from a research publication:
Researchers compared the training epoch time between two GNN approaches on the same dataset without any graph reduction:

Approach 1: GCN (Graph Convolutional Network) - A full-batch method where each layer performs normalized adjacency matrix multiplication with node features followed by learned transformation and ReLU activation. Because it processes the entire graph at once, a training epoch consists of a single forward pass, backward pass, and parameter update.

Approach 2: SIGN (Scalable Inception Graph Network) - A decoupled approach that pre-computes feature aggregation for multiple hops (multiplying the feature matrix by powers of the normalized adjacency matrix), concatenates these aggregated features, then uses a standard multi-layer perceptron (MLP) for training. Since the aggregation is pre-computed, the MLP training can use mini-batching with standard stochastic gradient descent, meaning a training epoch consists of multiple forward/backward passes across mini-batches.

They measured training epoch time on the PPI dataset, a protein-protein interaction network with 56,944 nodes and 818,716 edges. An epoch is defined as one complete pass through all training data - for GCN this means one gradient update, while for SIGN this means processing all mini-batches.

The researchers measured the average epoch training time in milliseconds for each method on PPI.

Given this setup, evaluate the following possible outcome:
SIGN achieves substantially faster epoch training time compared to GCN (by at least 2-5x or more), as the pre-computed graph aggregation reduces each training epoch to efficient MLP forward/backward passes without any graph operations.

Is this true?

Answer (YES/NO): NO